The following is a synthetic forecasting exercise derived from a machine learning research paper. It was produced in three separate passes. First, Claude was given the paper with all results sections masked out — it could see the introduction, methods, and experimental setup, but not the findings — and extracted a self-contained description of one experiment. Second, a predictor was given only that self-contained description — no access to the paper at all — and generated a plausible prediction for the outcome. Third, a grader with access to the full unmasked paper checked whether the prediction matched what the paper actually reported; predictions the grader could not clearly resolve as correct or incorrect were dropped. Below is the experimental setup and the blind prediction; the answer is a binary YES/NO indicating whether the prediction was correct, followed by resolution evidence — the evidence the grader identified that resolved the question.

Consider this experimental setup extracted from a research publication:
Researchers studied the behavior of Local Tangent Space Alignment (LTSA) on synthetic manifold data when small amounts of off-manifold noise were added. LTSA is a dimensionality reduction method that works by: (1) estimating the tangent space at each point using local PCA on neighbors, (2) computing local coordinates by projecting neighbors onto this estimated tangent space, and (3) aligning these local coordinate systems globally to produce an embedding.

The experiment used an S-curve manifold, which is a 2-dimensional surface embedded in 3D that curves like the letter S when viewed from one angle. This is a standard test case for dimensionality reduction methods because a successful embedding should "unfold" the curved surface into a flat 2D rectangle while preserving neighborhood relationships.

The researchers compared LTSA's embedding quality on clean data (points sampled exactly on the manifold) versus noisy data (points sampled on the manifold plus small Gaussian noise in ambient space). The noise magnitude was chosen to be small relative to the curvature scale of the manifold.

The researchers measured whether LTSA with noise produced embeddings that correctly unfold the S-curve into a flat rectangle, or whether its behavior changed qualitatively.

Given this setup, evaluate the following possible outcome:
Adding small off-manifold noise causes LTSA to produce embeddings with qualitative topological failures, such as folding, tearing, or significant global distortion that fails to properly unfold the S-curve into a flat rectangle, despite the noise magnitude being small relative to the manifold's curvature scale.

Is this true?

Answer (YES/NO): YES